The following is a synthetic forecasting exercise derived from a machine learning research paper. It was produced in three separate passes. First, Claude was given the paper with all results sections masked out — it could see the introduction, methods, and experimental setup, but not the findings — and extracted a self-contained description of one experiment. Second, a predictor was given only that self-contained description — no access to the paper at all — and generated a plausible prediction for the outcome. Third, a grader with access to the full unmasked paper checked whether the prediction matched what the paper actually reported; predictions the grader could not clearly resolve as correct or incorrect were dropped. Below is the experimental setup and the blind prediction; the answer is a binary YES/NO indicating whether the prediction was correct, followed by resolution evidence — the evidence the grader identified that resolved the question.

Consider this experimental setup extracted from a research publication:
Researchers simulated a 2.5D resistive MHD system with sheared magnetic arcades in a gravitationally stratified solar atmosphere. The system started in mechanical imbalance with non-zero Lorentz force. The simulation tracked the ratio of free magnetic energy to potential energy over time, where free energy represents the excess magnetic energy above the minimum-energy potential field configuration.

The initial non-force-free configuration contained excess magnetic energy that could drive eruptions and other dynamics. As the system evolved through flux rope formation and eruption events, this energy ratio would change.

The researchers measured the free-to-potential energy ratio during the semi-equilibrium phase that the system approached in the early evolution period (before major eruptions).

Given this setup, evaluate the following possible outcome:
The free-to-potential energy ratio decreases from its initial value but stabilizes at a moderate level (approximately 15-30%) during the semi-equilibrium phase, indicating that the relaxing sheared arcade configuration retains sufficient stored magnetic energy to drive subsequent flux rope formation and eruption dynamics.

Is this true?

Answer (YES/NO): NO